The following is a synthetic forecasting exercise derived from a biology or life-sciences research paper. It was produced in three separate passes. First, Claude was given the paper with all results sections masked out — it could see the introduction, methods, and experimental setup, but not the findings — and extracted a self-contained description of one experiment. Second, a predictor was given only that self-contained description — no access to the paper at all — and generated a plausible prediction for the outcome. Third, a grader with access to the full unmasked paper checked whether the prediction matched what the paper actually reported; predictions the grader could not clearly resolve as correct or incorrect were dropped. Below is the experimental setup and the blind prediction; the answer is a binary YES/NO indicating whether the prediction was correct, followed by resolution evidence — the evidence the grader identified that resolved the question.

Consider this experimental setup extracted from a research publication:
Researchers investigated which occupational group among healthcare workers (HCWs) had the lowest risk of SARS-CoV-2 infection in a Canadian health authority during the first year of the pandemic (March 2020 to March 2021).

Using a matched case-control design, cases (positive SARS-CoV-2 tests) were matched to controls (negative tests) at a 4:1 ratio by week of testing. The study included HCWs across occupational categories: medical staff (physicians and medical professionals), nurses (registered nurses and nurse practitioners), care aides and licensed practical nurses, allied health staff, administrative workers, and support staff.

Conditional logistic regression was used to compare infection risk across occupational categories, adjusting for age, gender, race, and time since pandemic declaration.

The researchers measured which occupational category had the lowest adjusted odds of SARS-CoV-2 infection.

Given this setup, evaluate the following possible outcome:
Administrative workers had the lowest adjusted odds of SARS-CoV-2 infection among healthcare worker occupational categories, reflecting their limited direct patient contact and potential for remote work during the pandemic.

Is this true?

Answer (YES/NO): NO